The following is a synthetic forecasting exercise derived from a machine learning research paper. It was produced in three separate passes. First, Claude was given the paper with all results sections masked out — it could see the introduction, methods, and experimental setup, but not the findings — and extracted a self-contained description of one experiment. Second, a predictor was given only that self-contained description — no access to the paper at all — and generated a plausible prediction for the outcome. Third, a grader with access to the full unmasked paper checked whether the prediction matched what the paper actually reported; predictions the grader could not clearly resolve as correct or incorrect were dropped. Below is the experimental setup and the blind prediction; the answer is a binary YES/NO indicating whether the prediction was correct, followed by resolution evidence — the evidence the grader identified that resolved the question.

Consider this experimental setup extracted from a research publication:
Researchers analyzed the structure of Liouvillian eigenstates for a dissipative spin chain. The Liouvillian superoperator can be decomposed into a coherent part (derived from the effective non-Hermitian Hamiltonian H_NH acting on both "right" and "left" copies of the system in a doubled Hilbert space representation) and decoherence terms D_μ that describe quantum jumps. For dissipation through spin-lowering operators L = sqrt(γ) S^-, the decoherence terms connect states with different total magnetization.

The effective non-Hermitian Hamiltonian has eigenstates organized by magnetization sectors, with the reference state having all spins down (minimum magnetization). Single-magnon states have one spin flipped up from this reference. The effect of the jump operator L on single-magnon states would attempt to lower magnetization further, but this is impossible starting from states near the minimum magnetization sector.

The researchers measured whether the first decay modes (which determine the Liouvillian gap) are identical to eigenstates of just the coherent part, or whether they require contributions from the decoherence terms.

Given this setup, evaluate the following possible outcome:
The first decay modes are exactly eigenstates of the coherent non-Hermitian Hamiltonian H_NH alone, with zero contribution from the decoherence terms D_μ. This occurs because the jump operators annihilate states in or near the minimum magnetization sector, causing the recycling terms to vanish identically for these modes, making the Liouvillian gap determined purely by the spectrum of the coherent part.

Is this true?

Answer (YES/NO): YES